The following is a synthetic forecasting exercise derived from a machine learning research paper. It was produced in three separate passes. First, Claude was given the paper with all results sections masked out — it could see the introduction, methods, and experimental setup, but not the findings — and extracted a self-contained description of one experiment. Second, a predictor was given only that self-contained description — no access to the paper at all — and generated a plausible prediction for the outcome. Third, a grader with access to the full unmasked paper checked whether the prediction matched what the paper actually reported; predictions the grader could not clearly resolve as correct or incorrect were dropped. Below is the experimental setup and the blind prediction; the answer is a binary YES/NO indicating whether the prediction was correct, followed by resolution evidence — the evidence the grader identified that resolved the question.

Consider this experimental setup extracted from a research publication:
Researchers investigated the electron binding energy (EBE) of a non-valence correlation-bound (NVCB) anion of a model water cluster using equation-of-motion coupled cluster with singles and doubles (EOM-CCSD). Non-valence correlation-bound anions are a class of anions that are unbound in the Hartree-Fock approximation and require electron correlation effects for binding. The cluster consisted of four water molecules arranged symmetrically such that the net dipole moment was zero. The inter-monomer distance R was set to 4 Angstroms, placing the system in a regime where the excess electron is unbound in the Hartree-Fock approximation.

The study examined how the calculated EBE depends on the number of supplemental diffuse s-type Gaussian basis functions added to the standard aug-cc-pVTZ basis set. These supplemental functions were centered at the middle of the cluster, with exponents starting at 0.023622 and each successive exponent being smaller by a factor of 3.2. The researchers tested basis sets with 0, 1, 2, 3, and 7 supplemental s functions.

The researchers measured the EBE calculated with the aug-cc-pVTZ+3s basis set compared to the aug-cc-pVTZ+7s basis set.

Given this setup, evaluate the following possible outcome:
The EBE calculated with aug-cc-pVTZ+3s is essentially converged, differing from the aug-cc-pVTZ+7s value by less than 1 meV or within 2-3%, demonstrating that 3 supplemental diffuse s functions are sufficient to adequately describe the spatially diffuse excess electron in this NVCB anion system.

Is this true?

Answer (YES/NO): YES